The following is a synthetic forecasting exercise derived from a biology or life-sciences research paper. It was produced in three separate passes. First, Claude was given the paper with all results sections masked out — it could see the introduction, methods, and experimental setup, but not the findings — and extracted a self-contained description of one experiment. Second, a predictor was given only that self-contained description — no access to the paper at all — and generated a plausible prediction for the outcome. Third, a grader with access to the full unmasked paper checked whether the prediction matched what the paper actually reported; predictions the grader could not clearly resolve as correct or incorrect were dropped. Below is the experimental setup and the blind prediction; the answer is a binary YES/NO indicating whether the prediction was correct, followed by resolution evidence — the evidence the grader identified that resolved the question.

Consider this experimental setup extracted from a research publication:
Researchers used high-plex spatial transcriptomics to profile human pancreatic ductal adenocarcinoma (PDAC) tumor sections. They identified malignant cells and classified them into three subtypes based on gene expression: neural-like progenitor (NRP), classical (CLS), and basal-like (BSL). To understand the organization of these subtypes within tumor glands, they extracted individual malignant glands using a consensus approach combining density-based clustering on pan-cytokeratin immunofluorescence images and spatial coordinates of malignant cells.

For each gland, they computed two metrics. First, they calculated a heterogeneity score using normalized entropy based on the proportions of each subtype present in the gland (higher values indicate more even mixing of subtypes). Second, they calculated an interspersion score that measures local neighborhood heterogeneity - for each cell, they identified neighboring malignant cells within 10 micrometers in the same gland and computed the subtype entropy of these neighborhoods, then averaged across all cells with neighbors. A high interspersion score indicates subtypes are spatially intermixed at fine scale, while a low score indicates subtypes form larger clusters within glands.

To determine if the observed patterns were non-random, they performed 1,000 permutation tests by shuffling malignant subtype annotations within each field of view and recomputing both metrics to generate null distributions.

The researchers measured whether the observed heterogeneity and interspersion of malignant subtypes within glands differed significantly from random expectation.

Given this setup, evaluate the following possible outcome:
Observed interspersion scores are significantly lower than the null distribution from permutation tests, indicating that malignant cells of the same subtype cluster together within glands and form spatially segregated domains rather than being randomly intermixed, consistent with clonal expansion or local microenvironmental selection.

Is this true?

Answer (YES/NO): YES